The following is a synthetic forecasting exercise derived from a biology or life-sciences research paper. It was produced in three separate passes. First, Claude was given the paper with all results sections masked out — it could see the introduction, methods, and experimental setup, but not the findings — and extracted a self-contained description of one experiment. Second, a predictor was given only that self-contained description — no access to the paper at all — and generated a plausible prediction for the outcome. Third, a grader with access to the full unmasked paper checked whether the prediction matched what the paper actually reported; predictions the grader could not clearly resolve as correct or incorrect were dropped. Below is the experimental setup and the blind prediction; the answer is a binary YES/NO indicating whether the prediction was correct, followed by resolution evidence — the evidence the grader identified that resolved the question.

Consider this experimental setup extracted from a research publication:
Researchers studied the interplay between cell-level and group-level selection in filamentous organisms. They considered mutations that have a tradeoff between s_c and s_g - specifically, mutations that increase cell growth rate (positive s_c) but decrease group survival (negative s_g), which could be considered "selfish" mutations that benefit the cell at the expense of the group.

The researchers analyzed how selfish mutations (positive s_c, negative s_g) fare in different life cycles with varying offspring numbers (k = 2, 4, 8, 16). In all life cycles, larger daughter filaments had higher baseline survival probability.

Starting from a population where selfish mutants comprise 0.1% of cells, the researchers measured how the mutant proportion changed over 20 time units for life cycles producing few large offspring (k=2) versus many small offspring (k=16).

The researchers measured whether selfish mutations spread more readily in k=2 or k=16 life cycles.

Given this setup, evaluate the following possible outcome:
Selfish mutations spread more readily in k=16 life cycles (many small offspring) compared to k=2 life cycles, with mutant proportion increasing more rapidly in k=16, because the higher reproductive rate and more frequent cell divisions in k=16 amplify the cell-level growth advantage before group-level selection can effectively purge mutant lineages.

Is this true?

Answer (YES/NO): YES